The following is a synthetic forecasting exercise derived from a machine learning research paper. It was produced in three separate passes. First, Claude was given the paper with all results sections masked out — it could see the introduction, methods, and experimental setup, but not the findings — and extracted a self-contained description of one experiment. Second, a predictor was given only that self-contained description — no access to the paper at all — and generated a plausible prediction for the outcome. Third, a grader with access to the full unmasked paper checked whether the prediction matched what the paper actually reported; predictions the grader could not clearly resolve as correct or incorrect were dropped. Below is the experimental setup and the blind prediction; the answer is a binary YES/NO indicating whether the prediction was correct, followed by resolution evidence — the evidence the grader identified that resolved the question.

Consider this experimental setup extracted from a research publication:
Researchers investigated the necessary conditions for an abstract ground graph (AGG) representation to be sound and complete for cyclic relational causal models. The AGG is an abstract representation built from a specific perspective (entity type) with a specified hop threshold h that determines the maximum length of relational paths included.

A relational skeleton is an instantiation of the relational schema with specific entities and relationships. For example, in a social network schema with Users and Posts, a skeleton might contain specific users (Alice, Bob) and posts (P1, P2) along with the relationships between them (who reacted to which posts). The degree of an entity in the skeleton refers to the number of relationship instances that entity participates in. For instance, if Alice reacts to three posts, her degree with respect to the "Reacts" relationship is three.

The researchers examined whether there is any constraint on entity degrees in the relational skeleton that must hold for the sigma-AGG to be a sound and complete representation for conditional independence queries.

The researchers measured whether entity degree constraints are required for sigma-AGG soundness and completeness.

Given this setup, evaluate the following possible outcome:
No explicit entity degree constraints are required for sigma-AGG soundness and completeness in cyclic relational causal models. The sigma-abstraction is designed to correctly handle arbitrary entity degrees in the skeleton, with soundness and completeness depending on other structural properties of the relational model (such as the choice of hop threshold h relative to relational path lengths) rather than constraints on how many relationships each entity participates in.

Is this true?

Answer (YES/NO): NO